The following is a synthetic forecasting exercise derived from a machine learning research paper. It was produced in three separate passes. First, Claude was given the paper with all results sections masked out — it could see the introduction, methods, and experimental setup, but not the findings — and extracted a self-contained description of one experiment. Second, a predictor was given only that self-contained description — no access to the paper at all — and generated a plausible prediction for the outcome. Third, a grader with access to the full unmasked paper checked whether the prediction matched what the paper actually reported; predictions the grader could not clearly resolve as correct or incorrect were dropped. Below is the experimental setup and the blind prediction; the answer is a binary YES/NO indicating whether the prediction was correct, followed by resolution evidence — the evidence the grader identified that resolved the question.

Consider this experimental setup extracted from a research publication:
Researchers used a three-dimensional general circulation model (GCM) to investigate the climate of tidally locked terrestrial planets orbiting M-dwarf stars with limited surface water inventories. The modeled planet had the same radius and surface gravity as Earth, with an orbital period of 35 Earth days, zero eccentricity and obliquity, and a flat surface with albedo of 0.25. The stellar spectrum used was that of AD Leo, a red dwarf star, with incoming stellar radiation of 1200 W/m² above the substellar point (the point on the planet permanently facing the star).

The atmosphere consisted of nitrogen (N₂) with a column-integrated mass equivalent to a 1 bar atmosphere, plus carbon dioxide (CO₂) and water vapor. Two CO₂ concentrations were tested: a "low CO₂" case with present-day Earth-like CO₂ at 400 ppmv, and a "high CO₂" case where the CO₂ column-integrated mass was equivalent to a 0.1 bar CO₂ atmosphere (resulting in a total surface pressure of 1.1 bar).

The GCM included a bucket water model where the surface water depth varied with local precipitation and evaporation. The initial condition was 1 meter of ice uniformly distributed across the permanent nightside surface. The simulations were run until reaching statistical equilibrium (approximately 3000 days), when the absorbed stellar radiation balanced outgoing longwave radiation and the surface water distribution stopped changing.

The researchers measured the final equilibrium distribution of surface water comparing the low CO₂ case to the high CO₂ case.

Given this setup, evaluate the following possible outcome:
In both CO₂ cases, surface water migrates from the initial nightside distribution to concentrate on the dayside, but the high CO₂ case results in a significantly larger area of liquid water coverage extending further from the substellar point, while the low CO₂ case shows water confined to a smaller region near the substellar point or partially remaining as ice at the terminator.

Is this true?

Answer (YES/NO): NO